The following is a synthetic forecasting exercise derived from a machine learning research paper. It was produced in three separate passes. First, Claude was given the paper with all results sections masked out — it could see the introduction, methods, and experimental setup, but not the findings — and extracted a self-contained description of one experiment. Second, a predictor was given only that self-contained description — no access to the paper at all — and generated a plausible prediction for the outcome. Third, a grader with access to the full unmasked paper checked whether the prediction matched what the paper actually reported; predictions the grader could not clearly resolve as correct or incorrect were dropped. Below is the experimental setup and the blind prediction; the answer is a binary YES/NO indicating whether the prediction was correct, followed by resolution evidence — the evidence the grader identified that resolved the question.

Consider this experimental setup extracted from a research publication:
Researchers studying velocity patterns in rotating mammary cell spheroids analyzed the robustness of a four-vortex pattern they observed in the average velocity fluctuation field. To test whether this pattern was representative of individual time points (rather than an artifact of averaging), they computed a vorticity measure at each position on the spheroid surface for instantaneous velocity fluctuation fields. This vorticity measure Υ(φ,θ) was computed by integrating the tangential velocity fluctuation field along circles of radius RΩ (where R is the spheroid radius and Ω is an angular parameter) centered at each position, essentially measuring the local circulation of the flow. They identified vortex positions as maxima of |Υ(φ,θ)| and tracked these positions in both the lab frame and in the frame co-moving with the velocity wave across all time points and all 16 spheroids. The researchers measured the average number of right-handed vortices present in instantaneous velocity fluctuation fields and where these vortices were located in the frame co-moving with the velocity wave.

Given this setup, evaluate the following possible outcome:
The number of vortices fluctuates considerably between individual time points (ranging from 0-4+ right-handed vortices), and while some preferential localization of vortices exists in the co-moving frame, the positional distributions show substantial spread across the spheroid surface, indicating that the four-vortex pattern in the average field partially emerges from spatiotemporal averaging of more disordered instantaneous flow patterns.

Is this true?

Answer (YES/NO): NO